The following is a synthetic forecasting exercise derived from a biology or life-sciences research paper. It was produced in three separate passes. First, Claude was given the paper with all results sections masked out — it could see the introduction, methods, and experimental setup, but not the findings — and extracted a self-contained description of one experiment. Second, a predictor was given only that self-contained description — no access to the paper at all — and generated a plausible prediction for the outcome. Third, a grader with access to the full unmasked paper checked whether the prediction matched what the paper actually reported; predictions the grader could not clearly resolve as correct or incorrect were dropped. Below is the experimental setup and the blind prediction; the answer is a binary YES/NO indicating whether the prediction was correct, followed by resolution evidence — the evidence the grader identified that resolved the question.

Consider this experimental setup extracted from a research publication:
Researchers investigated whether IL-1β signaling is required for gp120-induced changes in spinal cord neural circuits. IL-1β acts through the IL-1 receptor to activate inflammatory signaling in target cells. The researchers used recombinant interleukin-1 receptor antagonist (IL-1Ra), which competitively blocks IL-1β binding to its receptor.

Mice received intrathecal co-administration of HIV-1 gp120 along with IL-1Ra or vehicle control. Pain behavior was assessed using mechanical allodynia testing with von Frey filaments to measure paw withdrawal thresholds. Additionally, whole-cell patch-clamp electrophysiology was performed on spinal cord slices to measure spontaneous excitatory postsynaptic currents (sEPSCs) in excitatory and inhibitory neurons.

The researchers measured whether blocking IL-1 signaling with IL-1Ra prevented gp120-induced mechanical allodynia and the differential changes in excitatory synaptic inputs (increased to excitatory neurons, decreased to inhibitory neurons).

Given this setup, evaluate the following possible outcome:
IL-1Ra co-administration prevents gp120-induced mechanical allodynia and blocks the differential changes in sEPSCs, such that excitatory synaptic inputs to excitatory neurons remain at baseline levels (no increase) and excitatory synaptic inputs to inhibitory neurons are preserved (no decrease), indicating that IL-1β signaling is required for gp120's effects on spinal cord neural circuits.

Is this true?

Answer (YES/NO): YES